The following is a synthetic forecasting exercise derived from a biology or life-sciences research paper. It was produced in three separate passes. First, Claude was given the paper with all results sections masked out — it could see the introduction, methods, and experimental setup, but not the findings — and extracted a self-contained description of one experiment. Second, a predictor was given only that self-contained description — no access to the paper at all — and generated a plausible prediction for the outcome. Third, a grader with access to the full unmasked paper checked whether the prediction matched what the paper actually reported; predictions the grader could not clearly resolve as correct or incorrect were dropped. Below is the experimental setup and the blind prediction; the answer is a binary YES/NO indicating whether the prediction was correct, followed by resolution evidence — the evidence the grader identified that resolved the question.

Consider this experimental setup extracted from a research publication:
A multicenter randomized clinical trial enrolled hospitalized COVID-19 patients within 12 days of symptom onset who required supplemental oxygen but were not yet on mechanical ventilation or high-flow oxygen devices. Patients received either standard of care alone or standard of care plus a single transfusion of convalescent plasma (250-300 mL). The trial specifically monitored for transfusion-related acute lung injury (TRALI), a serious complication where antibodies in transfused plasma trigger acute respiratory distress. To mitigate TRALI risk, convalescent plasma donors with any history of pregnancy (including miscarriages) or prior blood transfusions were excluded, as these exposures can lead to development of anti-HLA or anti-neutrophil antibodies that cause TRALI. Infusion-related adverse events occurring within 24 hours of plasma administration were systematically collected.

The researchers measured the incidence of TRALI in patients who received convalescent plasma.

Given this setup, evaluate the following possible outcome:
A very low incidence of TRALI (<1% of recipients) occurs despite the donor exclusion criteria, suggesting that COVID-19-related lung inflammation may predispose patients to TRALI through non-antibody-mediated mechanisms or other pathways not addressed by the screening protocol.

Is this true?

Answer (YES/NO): NO